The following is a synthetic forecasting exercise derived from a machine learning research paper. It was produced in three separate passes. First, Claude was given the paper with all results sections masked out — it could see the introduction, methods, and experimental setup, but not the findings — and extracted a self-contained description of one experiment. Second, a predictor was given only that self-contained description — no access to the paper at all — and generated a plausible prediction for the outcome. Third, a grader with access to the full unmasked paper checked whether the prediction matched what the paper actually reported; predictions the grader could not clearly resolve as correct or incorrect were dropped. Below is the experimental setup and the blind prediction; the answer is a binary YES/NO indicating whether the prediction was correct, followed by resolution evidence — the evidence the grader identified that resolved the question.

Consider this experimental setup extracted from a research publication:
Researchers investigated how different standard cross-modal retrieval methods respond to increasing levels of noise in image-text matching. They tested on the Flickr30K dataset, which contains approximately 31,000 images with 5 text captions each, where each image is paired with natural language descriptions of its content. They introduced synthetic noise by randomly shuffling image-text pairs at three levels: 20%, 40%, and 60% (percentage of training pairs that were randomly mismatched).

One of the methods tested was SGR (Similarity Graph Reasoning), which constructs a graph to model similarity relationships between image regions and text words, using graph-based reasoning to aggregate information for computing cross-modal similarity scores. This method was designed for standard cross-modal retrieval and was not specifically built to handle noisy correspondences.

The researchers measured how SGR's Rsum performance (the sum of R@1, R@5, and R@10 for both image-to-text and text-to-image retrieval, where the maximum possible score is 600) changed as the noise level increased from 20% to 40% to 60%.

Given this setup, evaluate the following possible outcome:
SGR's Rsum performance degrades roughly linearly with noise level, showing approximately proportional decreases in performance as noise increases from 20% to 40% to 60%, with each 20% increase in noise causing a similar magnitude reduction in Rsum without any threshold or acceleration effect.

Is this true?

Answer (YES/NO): NO